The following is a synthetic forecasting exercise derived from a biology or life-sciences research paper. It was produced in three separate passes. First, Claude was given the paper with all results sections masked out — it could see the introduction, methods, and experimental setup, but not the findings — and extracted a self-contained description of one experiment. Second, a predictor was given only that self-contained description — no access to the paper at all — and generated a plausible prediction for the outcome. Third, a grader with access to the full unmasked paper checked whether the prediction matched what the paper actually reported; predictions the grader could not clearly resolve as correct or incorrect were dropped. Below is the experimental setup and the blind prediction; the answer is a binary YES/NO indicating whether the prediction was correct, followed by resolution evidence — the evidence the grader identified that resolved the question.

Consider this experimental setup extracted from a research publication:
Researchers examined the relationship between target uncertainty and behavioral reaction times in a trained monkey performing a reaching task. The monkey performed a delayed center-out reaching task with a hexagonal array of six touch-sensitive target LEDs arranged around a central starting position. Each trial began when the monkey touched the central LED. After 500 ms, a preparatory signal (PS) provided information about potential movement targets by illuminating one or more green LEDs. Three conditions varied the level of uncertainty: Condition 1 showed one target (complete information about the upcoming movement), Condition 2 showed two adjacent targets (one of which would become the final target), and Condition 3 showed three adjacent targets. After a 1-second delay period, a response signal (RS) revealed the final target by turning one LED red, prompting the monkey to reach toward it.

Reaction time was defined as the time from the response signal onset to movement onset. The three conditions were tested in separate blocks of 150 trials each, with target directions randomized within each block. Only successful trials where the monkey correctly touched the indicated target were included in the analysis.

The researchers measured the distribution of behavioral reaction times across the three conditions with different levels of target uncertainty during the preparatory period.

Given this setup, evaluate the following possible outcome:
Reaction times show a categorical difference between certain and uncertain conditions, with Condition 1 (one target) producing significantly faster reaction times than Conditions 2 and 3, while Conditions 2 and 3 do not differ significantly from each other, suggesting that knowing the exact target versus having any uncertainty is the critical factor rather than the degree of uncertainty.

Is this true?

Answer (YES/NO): NO